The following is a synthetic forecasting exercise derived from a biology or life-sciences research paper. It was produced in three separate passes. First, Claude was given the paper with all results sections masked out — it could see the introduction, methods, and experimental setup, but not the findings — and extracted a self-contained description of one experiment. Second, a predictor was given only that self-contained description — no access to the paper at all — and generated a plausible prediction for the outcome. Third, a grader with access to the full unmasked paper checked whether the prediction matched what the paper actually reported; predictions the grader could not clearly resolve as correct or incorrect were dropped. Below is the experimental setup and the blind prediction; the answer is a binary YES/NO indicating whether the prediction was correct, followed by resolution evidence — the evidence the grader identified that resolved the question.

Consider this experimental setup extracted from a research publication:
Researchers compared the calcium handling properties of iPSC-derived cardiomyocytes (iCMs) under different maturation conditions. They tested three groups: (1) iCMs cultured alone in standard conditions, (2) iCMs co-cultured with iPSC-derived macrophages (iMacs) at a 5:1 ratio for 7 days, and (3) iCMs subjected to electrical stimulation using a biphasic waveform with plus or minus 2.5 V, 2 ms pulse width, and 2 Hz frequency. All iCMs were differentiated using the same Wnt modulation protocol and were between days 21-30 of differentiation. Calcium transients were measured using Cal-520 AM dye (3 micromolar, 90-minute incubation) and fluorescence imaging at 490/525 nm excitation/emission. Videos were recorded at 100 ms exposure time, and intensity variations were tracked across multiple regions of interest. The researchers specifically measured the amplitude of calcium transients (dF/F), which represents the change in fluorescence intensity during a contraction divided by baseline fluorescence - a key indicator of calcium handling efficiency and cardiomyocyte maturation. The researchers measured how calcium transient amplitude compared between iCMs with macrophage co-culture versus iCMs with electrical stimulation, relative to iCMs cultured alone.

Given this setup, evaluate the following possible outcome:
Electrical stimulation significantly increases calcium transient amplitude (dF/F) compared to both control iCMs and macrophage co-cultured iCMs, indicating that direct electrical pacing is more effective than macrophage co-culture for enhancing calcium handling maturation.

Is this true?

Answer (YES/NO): NO